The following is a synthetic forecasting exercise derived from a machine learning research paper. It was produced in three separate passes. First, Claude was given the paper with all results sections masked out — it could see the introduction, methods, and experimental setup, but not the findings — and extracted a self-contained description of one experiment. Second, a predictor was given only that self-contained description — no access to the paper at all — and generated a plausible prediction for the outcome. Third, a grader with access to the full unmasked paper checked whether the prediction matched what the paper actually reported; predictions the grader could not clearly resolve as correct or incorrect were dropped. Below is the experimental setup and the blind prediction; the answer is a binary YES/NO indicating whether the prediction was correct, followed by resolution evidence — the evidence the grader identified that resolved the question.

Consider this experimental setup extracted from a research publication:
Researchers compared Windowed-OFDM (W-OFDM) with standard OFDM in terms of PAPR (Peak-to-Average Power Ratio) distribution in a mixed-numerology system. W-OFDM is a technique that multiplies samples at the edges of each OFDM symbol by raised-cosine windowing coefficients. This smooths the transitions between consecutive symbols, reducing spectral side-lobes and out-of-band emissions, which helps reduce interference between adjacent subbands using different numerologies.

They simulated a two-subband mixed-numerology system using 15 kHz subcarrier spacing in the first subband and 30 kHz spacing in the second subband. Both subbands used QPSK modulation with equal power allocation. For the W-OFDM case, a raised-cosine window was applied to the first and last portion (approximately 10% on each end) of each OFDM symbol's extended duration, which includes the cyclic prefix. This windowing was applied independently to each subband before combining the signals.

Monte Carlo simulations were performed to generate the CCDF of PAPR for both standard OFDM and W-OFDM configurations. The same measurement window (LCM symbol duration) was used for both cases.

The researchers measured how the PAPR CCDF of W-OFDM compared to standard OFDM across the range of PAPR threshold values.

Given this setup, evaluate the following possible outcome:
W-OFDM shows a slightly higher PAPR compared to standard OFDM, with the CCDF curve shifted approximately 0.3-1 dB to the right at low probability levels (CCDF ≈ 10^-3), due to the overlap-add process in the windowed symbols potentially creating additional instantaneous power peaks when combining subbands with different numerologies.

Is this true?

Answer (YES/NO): NO